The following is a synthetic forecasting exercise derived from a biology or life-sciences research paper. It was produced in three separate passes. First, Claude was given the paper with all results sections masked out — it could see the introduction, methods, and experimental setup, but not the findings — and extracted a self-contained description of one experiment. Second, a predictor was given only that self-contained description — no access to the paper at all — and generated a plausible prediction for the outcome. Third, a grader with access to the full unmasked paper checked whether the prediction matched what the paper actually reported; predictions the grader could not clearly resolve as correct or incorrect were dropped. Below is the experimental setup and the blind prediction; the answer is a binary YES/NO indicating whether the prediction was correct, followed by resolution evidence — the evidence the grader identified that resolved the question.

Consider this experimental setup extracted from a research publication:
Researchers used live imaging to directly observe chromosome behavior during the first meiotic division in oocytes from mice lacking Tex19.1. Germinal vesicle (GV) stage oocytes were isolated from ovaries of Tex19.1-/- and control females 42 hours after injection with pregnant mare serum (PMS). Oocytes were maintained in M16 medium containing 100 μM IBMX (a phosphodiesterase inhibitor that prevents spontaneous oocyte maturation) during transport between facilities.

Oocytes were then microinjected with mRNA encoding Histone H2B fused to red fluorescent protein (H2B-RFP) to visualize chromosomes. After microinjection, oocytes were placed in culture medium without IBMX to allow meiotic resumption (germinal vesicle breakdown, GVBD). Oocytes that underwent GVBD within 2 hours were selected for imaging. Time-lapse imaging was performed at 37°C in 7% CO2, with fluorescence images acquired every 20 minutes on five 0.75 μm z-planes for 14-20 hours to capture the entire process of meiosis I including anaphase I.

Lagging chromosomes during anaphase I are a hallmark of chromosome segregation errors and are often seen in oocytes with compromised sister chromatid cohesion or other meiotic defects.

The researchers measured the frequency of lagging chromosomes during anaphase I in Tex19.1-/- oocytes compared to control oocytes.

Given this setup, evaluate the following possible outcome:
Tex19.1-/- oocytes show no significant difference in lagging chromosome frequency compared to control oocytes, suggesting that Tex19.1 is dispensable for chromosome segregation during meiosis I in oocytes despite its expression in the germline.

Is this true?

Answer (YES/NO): NO